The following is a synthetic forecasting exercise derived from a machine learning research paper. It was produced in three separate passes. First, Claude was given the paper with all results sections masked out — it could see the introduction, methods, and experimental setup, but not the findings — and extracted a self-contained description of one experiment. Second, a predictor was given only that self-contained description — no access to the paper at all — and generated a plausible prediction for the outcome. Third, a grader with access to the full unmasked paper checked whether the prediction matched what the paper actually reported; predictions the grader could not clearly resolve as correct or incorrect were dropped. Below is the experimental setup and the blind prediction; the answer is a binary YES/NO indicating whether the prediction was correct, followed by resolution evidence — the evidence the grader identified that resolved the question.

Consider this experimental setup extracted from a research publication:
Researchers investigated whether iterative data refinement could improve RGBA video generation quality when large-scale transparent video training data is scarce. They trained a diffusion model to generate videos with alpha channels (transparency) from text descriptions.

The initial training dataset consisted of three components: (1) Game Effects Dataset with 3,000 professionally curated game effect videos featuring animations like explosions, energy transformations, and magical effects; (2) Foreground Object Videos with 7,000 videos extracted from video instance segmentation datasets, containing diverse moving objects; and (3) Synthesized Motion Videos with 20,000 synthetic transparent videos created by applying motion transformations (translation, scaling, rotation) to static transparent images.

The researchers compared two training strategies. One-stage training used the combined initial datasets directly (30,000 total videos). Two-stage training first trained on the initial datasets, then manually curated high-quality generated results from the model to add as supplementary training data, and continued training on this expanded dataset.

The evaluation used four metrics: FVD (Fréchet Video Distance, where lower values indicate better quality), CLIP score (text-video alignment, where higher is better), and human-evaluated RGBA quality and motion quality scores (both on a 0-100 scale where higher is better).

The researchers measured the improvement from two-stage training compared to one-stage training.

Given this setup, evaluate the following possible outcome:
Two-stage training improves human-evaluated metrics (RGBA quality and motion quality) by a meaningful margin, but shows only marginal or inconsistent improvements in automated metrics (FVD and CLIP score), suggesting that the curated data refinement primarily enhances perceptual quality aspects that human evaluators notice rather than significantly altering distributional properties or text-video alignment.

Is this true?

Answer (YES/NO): NO